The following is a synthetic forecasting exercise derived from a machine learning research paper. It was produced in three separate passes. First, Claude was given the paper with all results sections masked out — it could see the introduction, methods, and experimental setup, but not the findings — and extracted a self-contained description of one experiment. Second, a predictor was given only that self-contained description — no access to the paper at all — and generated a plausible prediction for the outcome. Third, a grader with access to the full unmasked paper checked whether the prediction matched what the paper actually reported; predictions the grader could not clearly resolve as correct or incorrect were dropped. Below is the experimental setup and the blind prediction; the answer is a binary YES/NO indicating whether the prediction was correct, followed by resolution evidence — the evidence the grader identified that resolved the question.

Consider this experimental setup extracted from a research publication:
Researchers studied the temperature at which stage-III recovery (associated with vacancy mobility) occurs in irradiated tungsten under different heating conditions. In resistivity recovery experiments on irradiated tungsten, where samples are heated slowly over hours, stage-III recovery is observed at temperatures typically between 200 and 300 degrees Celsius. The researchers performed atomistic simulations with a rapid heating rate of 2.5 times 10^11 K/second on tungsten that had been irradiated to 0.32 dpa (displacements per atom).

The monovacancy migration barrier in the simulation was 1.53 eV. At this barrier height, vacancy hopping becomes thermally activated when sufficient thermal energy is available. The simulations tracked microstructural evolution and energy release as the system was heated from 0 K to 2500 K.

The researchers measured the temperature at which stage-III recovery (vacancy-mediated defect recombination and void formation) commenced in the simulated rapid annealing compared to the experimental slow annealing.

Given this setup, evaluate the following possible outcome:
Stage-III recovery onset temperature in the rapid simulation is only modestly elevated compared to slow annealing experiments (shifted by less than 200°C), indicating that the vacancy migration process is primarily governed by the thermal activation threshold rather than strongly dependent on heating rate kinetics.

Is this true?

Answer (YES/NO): NO